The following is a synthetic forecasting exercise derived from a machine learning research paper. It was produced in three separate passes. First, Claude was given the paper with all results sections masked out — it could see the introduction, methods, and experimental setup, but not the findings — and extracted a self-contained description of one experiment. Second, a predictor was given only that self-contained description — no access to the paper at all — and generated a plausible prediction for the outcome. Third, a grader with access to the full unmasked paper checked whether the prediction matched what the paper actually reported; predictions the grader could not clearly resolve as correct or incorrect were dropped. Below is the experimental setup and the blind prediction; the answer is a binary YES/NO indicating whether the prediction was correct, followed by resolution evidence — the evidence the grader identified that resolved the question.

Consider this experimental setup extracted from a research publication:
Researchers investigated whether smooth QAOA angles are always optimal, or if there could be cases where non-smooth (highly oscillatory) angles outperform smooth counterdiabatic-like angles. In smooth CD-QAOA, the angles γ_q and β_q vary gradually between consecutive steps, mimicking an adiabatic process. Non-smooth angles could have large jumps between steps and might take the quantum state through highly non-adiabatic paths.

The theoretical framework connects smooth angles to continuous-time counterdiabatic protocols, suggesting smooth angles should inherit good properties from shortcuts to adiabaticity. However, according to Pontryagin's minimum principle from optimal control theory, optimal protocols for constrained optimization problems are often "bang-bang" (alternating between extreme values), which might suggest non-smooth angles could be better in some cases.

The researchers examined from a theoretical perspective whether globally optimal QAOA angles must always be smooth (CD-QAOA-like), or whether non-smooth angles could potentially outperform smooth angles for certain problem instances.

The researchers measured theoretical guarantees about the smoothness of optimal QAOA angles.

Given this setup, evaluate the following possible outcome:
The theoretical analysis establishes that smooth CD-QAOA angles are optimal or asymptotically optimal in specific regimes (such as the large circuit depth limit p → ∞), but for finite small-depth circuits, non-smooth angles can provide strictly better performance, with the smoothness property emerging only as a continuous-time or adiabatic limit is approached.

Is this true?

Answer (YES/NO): NO